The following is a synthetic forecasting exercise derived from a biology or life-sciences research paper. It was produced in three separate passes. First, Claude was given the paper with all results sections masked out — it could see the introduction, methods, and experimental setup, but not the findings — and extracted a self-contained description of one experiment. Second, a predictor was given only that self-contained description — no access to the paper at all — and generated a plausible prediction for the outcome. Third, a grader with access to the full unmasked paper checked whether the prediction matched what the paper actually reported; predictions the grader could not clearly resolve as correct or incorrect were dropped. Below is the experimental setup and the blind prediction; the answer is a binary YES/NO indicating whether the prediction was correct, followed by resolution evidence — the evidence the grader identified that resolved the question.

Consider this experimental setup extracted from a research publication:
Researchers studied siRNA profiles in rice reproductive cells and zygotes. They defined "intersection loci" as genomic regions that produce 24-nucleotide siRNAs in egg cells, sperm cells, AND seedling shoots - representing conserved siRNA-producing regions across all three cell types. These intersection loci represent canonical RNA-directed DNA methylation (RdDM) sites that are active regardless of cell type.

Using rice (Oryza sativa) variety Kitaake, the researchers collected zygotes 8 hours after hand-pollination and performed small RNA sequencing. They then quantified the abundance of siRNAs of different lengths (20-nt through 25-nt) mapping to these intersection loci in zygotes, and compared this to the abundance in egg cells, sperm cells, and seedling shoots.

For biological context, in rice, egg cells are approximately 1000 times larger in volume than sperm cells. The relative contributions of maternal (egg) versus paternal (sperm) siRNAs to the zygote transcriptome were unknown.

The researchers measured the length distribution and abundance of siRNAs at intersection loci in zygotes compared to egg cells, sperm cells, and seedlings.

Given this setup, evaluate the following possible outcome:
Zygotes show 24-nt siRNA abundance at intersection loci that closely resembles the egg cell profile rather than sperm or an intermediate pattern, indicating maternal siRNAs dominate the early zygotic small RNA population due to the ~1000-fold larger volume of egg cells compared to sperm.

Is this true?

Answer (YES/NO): YES